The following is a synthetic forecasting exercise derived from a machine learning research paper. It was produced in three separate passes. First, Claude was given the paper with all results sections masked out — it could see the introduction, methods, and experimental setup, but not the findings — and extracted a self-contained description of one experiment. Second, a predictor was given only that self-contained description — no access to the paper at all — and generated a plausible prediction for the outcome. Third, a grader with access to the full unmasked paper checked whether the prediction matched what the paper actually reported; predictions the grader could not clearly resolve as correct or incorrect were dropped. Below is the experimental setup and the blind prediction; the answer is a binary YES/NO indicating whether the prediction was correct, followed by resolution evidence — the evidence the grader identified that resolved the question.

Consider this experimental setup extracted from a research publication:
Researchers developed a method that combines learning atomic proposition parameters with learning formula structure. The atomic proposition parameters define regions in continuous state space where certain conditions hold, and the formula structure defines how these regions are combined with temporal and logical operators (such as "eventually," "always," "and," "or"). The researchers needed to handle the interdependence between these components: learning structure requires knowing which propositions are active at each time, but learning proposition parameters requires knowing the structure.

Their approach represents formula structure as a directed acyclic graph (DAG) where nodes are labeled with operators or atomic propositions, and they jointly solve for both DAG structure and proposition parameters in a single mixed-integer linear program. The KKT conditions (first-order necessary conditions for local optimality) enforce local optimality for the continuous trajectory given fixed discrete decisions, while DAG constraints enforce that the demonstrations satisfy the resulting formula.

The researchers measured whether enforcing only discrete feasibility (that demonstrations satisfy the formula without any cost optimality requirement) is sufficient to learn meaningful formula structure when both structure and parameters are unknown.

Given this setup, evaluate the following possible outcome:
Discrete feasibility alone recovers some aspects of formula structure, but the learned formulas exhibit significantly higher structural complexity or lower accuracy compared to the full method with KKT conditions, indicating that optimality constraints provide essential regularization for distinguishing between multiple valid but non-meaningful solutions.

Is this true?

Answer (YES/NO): NO